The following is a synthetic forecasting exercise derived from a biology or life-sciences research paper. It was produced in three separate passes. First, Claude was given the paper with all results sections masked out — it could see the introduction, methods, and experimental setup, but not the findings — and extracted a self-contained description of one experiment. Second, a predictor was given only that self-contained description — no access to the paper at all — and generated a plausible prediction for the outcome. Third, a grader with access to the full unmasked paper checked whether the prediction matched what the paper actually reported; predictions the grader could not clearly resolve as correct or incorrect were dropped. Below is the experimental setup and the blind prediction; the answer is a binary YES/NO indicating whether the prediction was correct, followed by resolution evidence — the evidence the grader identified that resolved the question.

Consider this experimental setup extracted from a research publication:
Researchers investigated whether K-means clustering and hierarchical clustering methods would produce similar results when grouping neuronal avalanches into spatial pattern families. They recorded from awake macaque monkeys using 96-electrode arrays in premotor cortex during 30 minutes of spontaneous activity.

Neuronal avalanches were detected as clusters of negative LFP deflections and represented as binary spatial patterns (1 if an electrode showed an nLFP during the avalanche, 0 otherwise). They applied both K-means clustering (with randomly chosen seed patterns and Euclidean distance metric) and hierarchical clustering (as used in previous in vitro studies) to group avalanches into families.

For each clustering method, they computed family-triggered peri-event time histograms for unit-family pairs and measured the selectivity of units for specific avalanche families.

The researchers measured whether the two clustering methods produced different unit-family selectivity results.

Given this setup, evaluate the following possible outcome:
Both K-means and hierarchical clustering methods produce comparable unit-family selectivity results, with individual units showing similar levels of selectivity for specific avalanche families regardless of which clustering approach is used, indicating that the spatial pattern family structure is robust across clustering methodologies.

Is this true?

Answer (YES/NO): YES